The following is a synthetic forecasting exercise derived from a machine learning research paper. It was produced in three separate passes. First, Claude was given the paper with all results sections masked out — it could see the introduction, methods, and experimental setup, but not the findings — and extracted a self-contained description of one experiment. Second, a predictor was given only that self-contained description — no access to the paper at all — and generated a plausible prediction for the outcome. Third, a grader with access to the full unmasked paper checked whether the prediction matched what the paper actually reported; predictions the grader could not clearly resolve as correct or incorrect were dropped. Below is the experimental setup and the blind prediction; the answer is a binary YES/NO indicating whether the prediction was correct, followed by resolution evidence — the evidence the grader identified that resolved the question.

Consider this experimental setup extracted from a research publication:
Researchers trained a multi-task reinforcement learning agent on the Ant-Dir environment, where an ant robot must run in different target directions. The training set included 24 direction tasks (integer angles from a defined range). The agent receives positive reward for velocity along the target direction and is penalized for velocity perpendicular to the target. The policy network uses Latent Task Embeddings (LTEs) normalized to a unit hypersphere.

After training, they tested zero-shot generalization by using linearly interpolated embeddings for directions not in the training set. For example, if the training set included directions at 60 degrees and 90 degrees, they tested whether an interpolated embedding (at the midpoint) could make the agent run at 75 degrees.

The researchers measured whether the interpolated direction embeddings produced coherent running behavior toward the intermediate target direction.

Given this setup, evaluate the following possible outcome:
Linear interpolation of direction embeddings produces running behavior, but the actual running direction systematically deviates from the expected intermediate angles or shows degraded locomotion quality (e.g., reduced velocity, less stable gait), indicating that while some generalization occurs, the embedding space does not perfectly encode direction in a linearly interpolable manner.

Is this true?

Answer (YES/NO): NO